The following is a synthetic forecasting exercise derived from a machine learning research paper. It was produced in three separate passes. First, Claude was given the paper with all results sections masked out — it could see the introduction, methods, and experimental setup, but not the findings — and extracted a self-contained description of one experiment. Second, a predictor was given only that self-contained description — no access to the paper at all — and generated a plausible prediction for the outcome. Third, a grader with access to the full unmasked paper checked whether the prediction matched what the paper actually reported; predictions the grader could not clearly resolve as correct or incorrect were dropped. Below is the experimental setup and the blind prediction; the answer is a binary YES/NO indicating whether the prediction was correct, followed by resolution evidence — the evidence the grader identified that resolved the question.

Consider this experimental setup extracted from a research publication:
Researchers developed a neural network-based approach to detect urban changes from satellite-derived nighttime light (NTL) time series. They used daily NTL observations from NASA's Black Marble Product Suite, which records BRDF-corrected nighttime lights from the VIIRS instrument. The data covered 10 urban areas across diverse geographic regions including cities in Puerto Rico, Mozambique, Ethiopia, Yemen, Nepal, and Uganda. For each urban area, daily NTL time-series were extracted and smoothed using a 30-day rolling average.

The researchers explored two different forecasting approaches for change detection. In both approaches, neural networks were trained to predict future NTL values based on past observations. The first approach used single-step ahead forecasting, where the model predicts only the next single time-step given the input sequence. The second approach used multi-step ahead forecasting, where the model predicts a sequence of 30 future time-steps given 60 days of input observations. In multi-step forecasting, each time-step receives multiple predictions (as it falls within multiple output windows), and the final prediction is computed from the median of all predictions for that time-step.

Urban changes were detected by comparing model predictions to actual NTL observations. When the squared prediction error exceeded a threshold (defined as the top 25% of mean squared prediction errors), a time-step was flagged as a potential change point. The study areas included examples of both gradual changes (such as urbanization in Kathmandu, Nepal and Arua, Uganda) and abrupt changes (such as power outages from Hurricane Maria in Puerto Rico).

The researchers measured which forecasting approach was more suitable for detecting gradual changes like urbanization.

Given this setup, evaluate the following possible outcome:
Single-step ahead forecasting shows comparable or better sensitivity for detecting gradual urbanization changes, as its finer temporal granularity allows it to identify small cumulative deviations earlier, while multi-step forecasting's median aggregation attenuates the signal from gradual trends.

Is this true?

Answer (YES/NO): NO